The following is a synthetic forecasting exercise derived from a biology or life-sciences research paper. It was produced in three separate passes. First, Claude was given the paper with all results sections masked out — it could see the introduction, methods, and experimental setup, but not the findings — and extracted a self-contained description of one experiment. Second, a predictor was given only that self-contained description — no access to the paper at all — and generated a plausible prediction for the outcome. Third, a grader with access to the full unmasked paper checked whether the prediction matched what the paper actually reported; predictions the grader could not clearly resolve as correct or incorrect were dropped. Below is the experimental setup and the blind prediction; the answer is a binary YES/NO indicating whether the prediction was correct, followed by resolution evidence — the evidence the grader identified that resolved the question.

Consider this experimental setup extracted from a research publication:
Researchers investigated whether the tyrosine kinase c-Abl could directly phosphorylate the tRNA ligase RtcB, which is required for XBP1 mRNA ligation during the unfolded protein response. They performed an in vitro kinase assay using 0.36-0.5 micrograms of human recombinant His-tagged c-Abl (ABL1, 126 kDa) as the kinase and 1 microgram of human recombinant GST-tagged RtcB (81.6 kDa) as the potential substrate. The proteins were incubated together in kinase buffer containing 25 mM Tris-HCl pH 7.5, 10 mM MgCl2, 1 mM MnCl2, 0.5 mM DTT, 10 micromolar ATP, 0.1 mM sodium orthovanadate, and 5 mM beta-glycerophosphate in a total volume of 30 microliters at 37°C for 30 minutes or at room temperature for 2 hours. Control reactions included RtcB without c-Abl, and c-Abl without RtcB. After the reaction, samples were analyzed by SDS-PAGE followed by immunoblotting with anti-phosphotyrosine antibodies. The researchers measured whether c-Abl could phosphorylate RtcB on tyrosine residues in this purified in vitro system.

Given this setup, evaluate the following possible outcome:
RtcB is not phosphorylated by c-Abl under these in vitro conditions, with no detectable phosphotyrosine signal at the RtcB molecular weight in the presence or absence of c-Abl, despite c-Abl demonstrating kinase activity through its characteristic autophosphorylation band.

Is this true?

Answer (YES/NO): NO